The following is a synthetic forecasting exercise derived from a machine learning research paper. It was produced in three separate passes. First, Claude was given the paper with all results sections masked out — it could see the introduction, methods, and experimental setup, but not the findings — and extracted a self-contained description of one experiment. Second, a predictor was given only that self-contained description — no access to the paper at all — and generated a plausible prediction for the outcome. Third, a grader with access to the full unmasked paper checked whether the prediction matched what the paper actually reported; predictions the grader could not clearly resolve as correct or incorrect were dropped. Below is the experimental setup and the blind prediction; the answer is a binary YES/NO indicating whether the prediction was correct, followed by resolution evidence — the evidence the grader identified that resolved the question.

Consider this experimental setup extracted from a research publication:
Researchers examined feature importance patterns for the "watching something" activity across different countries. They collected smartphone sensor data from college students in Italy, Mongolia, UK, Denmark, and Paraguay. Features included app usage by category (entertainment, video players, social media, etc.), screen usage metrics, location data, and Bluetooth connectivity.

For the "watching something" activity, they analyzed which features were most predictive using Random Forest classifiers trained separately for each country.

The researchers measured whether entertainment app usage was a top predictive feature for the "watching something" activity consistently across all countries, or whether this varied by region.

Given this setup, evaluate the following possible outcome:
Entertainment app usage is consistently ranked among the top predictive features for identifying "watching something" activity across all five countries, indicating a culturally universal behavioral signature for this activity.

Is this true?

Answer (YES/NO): NO